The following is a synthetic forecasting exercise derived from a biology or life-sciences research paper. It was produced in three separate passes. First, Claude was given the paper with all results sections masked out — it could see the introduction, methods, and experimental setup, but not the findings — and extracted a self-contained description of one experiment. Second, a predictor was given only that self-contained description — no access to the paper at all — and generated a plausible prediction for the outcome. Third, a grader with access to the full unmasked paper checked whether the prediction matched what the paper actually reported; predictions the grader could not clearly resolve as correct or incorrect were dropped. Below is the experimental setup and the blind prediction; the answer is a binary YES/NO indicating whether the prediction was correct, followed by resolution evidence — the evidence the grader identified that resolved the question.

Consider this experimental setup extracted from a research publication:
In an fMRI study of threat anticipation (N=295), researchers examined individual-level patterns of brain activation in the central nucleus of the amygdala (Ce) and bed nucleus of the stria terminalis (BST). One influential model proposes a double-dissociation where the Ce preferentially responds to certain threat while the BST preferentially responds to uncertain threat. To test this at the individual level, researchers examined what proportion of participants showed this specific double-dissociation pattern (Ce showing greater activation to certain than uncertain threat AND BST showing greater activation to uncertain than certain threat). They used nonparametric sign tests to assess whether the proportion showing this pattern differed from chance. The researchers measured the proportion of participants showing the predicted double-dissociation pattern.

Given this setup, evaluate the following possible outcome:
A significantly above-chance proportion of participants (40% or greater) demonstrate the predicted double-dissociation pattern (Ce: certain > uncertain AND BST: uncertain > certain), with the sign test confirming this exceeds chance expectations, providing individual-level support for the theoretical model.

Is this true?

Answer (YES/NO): NO